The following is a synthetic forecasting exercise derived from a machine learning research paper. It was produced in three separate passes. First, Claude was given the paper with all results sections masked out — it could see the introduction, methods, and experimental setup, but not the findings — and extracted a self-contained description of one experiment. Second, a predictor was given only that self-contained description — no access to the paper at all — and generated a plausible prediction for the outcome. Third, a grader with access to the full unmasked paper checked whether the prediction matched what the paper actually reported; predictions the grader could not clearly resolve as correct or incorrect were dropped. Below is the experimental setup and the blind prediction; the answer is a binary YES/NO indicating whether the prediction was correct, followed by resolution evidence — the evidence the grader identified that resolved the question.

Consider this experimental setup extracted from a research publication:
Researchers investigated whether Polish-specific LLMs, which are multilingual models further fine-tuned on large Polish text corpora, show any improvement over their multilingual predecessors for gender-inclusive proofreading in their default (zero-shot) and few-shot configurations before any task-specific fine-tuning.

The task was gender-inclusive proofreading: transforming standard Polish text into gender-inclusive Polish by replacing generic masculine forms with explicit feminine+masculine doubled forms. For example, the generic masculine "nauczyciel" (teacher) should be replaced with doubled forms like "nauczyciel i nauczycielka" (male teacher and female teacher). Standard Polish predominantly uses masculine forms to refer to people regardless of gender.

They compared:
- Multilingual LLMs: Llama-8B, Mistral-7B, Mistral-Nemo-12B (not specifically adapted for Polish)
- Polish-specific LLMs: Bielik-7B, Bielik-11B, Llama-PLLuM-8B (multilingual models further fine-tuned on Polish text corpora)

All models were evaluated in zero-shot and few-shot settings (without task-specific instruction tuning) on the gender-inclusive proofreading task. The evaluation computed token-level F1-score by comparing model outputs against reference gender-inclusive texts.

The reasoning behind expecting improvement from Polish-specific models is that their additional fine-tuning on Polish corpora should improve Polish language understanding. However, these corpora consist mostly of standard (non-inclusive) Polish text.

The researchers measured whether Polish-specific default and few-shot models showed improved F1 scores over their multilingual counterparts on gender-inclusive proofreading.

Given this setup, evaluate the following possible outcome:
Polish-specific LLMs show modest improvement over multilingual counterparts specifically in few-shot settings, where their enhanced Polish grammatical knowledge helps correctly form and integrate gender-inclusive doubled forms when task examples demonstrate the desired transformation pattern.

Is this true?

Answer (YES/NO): NO